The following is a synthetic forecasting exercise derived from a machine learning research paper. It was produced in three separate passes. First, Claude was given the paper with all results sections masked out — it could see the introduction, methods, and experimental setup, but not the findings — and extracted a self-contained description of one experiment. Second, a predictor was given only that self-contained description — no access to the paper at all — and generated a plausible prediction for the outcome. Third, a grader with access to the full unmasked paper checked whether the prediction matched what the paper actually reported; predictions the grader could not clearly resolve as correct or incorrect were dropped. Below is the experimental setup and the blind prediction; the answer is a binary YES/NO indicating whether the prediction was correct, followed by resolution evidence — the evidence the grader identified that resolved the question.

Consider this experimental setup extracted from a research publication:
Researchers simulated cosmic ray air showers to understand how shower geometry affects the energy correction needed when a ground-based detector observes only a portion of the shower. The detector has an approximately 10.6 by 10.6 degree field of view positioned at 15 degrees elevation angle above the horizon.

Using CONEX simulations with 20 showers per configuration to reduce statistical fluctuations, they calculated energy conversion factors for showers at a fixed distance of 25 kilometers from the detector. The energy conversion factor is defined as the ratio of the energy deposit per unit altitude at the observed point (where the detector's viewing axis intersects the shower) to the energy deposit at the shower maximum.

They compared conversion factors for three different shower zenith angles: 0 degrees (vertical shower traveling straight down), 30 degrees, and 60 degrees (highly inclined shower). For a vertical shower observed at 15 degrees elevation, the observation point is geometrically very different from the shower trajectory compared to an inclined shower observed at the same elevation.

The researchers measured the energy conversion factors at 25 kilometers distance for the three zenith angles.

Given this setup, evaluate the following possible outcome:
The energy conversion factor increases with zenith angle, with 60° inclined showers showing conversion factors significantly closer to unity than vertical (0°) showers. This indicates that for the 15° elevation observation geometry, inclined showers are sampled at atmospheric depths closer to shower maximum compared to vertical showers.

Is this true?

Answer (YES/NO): NO